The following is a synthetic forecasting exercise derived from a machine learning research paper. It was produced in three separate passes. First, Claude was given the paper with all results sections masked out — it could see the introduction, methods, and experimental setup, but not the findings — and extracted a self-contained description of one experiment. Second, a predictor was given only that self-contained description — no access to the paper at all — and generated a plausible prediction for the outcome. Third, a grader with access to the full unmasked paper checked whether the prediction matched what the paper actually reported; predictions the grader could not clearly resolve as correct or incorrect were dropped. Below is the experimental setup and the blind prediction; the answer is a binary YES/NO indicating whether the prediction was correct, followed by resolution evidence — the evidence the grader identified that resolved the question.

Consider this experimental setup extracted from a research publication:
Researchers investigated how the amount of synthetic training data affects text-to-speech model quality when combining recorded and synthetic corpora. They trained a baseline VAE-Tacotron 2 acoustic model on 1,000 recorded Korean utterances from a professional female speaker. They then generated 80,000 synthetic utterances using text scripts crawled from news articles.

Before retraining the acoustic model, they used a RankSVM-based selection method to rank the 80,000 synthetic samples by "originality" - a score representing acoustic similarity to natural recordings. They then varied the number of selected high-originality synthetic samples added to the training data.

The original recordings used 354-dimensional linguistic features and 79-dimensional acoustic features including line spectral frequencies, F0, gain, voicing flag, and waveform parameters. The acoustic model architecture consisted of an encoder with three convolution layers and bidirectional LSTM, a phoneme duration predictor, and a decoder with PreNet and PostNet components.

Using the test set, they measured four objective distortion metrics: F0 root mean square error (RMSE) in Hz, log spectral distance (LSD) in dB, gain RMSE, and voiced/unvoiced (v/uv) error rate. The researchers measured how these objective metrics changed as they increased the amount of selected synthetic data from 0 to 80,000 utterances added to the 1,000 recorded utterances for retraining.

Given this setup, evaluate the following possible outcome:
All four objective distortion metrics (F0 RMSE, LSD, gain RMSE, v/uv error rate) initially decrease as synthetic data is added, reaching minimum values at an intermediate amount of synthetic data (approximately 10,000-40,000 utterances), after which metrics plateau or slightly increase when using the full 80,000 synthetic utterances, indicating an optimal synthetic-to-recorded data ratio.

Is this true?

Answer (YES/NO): YES